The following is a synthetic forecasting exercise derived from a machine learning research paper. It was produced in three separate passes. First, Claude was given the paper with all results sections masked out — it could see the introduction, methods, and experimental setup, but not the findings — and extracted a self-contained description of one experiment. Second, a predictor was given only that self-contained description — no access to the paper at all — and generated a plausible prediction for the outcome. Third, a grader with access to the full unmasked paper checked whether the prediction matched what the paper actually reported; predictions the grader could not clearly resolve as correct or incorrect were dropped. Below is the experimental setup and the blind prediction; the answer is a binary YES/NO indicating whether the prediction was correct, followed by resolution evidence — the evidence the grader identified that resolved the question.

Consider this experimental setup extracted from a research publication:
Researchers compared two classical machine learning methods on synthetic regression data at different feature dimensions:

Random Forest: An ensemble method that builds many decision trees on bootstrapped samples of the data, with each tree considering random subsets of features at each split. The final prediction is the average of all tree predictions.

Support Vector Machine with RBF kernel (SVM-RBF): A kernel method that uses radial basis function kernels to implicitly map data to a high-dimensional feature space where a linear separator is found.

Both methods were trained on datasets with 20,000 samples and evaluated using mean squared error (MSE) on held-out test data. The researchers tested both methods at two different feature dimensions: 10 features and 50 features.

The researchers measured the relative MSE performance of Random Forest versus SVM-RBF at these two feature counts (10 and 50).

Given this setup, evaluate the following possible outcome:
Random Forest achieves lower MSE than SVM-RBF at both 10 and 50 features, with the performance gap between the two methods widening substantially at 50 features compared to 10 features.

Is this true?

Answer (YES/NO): NO